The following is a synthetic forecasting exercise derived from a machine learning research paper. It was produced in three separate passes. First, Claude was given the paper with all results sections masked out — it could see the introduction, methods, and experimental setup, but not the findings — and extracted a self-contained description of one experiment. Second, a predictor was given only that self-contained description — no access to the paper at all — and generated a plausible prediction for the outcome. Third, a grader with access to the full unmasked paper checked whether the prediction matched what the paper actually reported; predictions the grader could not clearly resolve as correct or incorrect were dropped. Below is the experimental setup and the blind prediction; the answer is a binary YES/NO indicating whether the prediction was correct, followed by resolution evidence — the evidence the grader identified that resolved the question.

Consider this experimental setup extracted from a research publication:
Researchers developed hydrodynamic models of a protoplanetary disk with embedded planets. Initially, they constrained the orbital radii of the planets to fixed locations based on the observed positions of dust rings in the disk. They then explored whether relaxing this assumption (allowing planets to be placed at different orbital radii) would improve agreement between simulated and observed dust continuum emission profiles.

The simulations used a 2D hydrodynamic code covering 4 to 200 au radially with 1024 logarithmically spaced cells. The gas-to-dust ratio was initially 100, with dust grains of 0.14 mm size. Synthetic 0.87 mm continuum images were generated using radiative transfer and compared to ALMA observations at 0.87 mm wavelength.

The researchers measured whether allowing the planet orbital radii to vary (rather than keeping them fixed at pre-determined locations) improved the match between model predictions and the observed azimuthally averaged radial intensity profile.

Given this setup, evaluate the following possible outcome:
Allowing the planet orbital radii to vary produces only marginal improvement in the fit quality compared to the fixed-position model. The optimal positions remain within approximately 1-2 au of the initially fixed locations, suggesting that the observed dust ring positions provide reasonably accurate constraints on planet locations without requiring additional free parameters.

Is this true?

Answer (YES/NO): NO